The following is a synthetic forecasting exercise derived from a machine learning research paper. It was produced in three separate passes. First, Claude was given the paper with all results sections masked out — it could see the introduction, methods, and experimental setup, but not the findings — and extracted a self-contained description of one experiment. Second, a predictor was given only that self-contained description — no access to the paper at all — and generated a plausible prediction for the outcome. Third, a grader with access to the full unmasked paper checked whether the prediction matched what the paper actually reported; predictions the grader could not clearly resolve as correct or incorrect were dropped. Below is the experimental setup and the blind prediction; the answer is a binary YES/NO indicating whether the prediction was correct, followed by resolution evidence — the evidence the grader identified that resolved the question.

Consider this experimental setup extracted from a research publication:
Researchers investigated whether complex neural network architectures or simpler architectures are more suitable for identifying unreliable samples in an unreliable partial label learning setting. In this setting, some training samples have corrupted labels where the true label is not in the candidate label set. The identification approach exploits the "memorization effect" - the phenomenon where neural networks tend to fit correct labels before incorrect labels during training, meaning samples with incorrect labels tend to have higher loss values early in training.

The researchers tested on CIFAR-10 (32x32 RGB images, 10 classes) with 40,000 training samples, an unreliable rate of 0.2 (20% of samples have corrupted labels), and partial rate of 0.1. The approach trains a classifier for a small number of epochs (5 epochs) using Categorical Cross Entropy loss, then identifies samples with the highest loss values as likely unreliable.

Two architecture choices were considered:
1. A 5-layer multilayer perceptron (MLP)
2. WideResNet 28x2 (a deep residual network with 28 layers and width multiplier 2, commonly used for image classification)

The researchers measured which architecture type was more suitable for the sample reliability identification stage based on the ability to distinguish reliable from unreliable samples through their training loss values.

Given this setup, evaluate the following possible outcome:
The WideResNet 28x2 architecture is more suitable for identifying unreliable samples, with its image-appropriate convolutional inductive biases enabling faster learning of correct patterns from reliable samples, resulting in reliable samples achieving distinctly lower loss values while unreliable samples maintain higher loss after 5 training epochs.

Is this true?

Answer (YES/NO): NO